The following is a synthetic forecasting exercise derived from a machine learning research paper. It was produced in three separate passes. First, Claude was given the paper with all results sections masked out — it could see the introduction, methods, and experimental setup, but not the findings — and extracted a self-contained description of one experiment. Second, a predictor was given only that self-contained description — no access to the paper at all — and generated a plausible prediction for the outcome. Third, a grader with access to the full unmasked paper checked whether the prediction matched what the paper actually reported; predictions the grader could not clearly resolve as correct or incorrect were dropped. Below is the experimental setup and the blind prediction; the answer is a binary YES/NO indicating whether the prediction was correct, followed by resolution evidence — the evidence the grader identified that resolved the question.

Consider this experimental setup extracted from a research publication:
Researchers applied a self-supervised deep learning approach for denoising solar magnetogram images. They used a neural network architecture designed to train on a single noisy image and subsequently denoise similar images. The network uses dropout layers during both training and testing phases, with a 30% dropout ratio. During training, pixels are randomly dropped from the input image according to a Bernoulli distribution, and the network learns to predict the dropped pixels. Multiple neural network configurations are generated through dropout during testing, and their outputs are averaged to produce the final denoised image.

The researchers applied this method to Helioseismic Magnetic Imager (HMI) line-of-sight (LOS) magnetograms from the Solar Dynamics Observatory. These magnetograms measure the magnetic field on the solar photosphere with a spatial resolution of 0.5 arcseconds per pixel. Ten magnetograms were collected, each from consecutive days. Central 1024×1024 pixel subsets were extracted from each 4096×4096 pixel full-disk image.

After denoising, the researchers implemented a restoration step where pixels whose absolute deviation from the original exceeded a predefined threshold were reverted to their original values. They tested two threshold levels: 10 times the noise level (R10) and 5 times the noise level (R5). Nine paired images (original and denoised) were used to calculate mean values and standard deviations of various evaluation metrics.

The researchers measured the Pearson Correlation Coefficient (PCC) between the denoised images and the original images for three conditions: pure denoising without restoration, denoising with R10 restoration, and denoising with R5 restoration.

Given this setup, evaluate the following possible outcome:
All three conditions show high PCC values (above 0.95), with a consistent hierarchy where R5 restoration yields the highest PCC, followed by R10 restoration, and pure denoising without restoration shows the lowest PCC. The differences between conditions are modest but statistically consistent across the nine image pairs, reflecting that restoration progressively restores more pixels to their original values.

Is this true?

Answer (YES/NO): YES